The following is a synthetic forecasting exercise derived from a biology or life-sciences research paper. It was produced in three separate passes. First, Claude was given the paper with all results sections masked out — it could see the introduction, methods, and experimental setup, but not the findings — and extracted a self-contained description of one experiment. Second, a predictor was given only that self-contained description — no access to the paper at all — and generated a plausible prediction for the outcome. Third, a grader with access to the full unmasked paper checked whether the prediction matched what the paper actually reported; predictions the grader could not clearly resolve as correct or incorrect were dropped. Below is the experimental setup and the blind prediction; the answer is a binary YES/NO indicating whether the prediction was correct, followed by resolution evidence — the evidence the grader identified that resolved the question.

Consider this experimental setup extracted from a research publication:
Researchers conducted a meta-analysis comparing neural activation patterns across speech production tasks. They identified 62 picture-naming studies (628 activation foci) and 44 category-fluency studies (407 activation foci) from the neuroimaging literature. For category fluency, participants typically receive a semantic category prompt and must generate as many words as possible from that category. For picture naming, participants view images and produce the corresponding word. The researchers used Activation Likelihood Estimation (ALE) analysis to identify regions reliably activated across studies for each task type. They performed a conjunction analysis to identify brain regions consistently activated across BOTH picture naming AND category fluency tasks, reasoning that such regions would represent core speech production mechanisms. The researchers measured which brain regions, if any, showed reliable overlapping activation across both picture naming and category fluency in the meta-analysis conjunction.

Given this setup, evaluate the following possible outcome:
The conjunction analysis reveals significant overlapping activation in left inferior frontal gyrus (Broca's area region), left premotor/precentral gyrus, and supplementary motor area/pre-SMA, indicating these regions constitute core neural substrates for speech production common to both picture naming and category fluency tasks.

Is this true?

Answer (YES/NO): YES